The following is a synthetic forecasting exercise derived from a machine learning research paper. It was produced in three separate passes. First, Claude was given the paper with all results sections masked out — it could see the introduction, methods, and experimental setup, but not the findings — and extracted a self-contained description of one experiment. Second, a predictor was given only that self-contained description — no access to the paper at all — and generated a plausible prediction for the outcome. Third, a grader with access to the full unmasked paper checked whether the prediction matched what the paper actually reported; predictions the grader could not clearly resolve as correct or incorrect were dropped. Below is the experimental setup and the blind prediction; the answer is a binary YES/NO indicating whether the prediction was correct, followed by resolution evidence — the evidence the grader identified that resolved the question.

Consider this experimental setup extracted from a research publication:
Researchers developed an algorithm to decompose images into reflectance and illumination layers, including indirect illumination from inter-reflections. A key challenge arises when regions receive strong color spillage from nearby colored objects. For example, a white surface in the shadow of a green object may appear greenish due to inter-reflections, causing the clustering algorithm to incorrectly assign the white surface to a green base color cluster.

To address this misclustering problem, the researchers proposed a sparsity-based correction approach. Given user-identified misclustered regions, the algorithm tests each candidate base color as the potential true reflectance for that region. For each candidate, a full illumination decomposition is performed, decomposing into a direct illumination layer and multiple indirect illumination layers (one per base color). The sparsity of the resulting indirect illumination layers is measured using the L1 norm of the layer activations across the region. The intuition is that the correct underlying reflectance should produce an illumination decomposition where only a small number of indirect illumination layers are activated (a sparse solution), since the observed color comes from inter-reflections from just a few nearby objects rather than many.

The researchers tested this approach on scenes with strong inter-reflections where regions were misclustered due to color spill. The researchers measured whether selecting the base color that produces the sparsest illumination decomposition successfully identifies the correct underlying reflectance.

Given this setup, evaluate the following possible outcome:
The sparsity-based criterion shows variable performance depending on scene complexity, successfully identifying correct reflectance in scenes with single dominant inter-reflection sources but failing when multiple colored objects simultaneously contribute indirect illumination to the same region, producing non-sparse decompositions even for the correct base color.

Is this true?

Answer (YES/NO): NO